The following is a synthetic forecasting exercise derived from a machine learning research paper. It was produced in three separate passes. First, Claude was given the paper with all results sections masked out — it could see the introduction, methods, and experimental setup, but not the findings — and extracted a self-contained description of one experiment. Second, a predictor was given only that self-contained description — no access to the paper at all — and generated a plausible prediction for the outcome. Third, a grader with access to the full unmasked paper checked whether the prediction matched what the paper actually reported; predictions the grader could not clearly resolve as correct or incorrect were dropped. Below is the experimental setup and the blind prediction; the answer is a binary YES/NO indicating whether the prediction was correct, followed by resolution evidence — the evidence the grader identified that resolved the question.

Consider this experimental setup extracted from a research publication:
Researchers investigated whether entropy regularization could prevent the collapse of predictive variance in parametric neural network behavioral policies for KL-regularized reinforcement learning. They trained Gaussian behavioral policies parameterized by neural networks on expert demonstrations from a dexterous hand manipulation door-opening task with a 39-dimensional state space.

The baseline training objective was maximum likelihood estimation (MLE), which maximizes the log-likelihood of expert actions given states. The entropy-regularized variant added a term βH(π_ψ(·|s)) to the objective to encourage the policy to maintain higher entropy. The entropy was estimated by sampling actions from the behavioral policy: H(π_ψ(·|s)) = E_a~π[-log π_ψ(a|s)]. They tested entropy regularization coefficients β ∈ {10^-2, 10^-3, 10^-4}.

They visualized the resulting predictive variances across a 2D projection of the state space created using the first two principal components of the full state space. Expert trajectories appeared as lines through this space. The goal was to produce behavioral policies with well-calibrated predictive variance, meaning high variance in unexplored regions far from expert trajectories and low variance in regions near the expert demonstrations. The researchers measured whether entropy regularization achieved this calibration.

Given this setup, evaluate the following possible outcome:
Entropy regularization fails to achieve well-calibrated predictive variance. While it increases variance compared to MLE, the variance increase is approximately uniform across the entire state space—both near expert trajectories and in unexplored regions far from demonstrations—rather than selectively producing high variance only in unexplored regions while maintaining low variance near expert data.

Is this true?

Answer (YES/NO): NO